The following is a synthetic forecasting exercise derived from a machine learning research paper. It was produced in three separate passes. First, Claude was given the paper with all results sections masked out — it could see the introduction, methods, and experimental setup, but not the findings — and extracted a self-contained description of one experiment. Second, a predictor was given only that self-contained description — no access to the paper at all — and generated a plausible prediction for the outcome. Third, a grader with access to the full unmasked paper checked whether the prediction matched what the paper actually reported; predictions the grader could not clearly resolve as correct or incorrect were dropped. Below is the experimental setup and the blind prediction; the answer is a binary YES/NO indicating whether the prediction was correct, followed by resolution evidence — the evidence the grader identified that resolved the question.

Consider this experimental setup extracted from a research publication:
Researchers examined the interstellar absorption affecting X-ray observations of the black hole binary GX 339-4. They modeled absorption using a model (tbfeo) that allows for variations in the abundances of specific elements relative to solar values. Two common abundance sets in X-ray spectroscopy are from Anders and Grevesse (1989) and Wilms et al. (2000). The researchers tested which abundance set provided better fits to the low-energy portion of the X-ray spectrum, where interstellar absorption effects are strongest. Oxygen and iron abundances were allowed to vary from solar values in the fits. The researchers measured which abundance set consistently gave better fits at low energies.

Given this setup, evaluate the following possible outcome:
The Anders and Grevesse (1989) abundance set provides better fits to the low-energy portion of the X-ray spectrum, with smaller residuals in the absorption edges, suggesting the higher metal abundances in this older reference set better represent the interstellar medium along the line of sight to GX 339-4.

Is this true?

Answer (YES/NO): NO